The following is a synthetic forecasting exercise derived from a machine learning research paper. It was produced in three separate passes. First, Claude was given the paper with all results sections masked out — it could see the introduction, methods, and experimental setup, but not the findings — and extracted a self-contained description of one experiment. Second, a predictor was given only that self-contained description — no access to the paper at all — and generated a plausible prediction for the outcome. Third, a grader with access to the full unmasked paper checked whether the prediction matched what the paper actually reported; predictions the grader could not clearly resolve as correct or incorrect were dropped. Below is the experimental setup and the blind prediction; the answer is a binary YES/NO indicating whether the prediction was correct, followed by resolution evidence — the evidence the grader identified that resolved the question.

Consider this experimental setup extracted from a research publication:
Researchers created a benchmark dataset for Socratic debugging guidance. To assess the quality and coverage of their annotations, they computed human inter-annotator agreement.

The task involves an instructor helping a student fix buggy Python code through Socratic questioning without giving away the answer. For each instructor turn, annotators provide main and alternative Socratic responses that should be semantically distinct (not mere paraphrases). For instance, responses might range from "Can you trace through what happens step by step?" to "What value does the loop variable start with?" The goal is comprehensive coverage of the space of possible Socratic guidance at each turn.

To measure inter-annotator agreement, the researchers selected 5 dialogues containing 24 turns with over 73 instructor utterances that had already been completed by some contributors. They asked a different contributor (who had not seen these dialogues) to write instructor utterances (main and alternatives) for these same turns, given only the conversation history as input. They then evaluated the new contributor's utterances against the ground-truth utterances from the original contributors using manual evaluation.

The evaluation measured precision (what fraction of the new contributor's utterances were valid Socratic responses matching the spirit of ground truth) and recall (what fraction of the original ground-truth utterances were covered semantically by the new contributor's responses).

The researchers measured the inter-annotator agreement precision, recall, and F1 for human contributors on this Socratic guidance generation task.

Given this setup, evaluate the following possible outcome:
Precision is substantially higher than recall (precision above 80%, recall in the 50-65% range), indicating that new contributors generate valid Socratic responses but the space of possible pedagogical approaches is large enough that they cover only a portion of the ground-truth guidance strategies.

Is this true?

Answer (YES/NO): NO